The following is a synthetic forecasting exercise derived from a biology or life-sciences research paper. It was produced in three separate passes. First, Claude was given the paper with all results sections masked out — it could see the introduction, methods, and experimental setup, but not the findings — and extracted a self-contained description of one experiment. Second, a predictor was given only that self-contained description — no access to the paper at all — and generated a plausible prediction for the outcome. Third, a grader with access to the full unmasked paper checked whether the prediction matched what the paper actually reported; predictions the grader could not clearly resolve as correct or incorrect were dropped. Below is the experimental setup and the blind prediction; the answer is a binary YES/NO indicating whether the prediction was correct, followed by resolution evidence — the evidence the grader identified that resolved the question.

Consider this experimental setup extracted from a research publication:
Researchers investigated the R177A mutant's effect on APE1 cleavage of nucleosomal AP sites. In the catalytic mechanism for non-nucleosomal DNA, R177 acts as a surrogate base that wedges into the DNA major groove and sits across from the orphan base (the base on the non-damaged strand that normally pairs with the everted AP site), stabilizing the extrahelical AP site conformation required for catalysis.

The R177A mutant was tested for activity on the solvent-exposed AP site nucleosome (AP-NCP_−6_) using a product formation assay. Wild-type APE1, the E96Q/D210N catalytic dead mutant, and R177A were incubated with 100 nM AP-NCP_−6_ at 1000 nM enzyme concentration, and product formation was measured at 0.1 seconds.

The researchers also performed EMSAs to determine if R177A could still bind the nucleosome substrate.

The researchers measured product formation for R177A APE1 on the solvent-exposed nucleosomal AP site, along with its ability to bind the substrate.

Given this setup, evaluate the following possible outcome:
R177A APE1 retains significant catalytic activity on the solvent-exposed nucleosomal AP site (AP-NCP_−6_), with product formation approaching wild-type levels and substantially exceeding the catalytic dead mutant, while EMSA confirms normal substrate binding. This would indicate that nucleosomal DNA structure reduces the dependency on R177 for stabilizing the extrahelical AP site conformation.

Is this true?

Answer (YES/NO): NO